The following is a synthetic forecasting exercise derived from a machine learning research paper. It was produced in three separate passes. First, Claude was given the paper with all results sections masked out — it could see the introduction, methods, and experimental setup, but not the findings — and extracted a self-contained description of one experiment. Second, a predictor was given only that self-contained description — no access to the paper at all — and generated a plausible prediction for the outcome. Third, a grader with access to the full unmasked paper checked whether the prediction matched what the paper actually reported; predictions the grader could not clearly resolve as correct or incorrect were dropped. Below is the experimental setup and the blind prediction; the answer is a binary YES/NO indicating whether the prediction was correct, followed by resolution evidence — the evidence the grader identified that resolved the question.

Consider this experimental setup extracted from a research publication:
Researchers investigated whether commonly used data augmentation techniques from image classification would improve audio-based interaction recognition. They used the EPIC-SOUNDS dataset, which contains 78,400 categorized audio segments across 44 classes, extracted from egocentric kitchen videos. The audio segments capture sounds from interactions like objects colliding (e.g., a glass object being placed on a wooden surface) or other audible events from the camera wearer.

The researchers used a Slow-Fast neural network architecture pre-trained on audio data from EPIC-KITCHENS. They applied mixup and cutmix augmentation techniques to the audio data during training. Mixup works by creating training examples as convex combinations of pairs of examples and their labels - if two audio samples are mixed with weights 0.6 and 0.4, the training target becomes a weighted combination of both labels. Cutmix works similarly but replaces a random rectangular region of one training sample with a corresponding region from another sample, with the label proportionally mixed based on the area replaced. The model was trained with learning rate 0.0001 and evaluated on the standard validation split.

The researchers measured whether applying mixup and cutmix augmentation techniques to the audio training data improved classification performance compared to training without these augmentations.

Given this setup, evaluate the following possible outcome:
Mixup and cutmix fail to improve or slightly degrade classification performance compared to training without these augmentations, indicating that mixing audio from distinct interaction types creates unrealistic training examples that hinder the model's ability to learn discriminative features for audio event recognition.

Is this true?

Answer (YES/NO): NO